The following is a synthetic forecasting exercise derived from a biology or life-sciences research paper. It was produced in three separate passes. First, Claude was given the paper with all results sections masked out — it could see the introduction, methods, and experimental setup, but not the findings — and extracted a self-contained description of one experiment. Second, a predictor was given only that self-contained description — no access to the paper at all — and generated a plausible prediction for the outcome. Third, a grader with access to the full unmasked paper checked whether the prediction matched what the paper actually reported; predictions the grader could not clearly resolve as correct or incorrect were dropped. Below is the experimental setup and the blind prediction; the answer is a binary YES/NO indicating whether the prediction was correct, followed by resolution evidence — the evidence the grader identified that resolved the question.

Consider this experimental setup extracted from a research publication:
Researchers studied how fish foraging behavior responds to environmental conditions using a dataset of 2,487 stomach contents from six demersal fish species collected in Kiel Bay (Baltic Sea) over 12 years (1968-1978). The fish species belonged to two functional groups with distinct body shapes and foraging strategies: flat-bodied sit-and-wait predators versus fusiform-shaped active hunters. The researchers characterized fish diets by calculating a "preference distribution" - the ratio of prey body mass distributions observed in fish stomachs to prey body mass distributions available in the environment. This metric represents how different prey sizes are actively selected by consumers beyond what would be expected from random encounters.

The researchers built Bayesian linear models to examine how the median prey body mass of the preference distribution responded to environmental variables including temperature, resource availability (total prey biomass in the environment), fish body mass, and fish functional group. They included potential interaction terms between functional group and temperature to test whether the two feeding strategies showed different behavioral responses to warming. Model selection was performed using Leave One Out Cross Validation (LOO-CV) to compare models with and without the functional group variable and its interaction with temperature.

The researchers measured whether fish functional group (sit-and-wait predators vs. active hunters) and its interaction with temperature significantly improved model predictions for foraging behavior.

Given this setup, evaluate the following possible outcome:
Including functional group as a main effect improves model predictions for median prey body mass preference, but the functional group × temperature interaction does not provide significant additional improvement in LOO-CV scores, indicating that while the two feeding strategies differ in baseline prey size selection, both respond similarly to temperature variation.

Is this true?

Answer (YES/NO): NO